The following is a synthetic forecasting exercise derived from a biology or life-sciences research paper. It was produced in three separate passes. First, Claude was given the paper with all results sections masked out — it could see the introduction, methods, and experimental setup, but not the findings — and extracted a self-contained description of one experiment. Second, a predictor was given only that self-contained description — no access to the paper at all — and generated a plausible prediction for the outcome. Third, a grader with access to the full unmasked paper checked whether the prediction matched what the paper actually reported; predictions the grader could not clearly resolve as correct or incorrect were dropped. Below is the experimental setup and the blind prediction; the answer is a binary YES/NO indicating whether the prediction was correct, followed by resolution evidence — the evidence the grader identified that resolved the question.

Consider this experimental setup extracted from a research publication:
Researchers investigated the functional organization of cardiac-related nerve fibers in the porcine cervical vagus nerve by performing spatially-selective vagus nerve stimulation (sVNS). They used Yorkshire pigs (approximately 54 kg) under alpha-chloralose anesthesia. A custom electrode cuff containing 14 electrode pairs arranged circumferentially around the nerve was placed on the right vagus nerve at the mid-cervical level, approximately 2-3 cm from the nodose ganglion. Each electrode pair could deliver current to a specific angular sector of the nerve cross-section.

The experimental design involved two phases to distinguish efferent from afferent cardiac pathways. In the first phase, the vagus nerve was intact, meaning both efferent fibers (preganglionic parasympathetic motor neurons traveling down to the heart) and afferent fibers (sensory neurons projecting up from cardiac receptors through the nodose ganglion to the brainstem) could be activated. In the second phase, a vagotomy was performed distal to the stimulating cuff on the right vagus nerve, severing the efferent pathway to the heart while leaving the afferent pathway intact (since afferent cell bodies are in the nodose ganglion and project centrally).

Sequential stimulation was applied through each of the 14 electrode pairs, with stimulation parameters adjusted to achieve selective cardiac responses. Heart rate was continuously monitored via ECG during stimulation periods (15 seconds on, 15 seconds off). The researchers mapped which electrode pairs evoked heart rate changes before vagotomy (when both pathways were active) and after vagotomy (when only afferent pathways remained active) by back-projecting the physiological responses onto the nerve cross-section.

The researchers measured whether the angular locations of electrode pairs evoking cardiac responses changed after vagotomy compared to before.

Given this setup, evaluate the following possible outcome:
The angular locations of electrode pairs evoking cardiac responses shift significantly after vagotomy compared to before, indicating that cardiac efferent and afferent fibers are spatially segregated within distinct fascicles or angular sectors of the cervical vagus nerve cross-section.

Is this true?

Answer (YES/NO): YES